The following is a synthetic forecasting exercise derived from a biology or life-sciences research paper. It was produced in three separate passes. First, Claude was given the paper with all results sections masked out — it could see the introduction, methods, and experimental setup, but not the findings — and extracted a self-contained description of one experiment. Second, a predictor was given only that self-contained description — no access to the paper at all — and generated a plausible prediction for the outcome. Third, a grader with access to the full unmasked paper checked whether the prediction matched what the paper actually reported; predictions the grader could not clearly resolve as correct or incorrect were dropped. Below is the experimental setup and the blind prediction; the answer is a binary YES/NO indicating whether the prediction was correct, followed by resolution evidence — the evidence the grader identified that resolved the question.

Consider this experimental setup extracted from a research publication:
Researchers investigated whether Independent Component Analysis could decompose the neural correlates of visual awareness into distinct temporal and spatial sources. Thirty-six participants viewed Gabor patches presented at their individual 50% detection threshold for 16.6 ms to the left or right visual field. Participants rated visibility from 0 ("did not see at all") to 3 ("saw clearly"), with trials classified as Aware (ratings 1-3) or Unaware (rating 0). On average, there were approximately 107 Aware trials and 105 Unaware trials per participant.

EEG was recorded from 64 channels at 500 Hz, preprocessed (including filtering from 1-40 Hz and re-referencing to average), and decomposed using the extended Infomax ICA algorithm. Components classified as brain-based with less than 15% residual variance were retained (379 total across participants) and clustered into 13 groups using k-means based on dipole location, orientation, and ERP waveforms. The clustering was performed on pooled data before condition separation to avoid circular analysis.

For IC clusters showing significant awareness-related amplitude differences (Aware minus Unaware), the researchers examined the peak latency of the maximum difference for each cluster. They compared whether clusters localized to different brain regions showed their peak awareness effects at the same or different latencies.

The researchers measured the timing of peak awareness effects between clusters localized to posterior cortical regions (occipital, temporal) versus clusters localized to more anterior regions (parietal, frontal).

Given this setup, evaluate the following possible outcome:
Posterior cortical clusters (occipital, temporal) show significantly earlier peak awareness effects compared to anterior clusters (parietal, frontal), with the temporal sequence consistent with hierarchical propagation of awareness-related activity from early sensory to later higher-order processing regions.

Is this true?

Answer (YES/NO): NO